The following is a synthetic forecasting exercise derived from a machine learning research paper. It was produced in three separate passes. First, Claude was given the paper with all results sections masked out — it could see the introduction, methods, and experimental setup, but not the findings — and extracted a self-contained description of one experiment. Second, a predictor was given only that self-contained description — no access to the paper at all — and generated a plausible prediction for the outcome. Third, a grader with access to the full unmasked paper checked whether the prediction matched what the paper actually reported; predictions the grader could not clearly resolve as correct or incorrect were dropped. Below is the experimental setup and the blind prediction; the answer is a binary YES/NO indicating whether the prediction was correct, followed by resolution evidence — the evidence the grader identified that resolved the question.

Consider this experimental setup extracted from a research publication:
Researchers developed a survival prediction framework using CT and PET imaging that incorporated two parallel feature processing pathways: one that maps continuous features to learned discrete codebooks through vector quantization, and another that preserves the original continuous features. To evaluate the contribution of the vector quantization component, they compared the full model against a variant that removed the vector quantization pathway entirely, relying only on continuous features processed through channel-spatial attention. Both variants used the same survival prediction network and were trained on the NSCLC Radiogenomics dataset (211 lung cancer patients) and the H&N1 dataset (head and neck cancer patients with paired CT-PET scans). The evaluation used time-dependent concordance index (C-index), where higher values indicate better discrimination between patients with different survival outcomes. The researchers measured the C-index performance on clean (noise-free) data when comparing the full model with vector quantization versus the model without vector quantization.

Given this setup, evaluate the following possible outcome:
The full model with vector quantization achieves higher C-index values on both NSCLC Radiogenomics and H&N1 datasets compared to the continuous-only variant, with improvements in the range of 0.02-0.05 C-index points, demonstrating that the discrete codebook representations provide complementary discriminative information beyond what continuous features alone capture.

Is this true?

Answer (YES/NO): NO